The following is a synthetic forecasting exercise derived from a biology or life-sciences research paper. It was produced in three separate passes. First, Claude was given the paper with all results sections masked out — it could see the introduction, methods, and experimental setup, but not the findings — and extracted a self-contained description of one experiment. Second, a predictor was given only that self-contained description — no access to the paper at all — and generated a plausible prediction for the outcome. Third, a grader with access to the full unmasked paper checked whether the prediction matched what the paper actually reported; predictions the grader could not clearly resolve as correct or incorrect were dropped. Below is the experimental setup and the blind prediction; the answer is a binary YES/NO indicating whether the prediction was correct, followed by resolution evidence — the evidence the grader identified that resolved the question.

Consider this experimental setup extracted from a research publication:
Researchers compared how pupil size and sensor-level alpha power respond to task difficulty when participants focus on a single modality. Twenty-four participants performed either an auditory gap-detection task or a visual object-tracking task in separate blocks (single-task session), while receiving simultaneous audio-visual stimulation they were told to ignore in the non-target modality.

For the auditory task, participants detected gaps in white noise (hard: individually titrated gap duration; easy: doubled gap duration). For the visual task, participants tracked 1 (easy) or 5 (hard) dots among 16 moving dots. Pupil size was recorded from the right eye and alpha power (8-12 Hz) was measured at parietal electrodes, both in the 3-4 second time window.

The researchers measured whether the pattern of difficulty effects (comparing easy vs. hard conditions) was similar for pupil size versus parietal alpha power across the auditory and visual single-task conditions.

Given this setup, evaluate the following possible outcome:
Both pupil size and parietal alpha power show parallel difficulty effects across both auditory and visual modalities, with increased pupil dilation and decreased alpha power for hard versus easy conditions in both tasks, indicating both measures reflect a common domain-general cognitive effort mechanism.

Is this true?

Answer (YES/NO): NO